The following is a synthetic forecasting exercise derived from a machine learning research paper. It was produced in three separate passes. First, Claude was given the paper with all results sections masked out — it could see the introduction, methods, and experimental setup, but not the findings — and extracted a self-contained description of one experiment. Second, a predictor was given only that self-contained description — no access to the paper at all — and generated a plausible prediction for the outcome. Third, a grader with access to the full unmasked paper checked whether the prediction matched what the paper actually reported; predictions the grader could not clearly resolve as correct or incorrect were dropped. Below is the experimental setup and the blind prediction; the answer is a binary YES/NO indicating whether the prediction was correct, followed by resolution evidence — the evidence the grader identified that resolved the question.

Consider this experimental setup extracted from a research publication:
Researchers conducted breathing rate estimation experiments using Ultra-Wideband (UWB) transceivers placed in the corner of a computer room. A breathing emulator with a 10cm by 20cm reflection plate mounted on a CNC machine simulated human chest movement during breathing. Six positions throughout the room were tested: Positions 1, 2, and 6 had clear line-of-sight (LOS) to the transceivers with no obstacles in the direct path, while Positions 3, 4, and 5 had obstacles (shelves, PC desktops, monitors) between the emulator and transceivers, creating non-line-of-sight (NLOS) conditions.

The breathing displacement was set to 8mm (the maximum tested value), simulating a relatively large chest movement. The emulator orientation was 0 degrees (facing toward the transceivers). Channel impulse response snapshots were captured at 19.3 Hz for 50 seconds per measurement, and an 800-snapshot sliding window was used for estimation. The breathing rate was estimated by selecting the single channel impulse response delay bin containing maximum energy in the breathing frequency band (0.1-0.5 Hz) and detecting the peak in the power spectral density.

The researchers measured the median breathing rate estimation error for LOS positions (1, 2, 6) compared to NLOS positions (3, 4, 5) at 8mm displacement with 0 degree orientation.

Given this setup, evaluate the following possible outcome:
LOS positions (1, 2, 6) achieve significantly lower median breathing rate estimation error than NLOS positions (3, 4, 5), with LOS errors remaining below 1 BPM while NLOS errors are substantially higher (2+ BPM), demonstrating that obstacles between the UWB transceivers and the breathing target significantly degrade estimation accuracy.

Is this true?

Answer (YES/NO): YES